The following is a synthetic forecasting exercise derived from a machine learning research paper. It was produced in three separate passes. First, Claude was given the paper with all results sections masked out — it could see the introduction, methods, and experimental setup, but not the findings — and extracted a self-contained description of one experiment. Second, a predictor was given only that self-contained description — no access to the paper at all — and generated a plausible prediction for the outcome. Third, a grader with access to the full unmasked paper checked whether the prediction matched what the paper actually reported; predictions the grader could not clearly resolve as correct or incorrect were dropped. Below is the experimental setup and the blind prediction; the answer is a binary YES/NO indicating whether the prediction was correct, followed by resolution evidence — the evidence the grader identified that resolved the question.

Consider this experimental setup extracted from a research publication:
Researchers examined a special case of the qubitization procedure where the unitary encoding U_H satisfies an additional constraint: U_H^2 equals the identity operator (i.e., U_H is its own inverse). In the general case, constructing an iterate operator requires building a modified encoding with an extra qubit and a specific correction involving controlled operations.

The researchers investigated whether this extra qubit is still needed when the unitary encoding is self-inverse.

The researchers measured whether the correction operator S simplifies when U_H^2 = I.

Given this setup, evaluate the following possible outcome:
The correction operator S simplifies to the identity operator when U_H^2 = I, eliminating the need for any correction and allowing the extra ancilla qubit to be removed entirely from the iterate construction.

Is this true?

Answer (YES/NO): NO